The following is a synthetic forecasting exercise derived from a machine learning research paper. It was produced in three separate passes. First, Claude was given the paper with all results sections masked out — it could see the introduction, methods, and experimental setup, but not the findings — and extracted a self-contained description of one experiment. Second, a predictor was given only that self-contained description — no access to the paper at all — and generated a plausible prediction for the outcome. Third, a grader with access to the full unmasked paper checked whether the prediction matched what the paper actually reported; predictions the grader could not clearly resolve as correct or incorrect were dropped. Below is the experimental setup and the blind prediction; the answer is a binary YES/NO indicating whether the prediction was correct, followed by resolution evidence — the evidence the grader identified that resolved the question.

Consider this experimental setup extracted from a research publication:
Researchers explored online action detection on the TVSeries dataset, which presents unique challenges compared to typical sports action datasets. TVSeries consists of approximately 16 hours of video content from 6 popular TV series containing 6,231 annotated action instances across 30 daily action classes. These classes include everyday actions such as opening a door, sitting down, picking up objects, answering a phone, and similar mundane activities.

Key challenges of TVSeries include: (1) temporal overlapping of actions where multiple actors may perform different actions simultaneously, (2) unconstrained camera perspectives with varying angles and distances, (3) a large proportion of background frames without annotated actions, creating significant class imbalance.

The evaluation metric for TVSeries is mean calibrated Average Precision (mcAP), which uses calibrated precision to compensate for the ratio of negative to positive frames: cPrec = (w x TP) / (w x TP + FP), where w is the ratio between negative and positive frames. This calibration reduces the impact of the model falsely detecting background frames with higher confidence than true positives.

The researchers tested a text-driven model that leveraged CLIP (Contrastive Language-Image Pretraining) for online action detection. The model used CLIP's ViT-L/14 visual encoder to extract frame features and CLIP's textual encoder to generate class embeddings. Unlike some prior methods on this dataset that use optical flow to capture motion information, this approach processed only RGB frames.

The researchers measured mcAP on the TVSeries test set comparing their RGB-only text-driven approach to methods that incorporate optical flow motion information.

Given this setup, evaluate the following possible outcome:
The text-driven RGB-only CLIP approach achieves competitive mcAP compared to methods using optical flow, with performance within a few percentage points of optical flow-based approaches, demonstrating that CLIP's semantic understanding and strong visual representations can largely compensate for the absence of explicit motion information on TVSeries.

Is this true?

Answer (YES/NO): NO